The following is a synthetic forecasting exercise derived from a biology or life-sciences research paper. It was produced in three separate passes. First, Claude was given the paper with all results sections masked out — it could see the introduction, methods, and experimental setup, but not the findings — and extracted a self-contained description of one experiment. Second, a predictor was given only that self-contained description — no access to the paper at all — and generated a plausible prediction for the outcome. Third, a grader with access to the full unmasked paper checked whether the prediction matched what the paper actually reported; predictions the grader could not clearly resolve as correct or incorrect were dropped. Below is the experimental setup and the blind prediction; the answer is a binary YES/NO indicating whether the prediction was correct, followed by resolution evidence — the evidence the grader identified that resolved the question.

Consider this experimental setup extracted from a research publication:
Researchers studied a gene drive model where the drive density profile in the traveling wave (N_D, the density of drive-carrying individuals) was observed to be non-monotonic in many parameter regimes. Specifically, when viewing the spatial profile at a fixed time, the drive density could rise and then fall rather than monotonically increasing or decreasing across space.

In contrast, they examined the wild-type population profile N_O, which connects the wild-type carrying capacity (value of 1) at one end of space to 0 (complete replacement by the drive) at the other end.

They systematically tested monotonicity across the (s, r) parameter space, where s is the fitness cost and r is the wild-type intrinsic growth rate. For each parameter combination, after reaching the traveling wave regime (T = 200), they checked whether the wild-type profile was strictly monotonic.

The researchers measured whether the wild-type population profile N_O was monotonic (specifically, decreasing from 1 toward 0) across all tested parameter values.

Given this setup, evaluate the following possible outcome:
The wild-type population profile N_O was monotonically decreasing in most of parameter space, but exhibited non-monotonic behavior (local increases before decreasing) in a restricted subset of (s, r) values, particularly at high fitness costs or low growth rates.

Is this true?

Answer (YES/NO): NO